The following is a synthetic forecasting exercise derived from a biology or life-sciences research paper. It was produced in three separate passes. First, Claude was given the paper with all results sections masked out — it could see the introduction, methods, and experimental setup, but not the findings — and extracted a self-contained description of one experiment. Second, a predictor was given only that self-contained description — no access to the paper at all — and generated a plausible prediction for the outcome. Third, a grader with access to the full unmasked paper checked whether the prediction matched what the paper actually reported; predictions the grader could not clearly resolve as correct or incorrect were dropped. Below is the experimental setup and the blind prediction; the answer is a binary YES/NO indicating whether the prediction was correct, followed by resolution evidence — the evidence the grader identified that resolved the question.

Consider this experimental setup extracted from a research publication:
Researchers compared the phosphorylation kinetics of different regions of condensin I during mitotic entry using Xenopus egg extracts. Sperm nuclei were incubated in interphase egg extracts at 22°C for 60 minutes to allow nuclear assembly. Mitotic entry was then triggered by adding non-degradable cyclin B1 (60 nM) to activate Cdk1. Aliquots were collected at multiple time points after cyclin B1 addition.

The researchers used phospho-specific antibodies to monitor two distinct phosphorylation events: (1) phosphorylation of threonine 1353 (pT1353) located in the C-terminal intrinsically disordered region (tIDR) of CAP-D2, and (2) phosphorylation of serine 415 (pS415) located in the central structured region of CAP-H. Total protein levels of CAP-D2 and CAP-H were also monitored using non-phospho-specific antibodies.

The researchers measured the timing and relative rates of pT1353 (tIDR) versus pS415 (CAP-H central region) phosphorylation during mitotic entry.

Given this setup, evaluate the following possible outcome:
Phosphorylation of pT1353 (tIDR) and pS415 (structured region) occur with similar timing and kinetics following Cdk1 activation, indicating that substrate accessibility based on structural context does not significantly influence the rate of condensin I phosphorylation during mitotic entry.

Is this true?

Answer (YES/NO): NO